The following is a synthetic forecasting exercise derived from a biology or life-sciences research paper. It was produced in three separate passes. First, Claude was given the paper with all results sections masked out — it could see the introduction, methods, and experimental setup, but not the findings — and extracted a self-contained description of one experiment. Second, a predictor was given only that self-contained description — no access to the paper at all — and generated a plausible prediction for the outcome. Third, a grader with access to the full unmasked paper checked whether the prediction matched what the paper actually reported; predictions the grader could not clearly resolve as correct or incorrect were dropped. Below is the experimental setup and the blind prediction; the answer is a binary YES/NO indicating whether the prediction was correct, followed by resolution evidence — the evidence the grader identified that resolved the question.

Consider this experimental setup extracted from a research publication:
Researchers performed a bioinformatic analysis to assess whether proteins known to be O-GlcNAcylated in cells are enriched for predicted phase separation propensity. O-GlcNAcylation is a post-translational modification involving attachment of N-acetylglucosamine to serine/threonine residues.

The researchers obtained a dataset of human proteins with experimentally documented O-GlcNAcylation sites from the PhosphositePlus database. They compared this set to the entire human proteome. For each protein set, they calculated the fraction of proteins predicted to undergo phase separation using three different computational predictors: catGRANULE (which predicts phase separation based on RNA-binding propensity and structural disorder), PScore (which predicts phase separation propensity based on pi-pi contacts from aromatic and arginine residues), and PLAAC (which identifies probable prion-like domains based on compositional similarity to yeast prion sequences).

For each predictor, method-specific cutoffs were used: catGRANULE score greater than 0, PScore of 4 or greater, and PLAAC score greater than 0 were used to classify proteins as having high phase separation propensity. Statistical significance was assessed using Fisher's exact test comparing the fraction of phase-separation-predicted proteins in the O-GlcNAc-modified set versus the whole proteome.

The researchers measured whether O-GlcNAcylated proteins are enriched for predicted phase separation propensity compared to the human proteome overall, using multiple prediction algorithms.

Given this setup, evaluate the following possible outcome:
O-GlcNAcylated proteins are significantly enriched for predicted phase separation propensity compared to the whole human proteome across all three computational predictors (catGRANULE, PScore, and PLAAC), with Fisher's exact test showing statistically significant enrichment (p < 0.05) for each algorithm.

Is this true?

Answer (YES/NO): YES